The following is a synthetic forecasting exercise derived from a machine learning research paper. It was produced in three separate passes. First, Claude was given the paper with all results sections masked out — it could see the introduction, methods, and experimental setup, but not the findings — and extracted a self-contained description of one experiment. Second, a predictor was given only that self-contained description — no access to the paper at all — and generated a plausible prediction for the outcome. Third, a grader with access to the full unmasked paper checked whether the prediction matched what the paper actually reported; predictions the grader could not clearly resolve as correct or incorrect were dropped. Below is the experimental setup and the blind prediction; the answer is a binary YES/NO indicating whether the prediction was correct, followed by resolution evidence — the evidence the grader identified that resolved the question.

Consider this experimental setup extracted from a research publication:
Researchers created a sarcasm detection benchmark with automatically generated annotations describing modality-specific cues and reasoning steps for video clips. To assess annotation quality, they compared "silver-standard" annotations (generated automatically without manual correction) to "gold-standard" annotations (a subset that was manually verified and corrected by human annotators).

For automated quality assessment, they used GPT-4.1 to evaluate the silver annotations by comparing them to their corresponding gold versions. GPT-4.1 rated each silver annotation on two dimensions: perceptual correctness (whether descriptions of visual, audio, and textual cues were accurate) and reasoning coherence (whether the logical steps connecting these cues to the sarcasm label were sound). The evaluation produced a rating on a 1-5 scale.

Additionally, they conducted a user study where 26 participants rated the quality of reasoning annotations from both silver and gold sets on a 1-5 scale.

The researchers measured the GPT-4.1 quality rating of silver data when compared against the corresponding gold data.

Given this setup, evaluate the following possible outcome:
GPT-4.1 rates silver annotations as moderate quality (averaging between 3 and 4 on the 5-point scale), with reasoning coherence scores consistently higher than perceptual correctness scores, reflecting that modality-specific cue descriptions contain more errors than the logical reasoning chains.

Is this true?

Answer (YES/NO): NO